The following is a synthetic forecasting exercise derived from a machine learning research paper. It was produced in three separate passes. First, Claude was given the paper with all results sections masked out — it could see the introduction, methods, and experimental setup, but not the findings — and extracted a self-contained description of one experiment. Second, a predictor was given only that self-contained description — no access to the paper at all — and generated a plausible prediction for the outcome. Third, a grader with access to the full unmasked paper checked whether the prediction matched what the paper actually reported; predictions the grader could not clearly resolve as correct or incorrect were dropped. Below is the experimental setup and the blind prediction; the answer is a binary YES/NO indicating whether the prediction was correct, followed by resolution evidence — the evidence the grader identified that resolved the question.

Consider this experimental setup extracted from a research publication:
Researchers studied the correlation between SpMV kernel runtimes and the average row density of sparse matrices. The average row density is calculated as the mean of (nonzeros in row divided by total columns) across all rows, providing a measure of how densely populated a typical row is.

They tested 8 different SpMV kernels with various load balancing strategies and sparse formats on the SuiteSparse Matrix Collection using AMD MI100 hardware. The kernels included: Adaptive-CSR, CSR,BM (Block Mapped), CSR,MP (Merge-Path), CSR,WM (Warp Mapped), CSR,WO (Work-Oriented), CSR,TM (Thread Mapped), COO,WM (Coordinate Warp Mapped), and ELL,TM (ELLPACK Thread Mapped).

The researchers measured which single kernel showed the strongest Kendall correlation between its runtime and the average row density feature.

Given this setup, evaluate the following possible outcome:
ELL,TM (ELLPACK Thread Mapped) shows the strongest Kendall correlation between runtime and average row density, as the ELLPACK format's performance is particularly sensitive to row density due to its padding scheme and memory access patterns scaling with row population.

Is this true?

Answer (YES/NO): NO